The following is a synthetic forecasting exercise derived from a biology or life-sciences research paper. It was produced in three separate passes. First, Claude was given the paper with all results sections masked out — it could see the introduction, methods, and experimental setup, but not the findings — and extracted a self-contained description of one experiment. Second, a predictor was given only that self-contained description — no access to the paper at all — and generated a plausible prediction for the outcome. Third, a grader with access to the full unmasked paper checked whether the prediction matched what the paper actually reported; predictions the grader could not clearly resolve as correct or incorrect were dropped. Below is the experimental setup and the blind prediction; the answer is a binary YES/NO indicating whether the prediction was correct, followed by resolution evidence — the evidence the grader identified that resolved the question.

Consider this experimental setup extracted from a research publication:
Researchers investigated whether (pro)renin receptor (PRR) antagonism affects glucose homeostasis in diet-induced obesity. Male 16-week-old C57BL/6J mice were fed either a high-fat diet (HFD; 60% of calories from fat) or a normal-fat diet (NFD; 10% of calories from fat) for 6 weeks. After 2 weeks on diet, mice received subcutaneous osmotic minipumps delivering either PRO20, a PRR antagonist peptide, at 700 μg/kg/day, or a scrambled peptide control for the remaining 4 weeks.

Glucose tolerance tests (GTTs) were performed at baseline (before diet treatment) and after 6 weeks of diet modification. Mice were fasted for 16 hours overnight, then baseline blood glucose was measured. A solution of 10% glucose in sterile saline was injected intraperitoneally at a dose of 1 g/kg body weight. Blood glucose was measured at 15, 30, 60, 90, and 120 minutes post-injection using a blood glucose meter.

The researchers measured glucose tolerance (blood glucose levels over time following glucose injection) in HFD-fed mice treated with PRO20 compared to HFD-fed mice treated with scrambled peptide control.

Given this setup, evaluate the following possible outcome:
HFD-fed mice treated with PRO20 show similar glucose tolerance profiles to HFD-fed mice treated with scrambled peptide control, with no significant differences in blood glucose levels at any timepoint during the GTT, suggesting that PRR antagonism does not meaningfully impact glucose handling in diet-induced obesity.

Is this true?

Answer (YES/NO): YES